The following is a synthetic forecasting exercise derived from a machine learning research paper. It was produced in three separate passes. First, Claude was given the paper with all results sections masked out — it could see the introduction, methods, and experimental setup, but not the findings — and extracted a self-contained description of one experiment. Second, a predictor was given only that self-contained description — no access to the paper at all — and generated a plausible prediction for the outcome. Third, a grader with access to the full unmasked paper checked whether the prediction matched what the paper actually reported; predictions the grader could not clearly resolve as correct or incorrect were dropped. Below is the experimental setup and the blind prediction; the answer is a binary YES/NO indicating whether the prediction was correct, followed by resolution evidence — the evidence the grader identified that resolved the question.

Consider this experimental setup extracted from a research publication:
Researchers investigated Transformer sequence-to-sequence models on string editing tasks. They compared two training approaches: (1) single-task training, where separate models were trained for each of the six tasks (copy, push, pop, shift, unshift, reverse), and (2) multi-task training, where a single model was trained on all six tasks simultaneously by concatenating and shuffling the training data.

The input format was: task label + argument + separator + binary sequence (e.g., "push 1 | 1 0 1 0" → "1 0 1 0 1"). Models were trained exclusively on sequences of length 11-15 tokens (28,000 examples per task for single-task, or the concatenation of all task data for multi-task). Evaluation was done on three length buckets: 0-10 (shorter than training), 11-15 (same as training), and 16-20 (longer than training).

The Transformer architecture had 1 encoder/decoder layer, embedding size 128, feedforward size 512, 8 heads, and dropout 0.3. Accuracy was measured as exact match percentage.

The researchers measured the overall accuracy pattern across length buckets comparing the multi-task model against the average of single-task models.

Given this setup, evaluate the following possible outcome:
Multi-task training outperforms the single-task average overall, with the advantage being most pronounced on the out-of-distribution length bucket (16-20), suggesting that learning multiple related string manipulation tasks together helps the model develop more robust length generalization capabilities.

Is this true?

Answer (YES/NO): NO